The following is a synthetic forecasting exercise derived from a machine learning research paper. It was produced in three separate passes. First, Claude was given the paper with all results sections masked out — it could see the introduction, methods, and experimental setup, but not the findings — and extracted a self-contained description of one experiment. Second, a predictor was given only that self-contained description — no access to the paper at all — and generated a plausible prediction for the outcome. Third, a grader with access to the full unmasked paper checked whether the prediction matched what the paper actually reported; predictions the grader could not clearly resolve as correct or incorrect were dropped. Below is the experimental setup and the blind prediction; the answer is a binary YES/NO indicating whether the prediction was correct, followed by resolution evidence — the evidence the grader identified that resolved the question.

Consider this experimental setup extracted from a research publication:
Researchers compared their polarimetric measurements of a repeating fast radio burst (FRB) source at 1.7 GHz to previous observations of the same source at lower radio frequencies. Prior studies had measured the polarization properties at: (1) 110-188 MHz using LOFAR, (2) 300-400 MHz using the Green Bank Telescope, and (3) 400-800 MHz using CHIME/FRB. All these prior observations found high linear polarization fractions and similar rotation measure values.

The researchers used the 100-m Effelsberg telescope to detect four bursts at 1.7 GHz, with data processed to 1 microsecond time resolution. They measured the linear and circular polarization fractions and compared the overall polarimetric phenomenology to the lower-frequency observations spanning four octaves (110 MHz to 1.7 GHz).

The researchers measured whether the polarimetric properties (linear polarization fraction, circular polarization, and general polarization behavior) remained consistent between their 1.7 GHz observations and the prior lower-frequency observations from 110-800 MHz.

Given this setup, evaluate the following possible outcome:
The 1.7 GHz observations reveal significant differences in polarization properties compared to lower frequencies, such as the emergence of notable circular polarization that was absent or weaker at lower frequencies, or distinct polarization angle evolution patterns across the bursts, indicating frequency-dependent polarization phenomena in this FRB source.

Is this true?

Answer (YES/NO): NO